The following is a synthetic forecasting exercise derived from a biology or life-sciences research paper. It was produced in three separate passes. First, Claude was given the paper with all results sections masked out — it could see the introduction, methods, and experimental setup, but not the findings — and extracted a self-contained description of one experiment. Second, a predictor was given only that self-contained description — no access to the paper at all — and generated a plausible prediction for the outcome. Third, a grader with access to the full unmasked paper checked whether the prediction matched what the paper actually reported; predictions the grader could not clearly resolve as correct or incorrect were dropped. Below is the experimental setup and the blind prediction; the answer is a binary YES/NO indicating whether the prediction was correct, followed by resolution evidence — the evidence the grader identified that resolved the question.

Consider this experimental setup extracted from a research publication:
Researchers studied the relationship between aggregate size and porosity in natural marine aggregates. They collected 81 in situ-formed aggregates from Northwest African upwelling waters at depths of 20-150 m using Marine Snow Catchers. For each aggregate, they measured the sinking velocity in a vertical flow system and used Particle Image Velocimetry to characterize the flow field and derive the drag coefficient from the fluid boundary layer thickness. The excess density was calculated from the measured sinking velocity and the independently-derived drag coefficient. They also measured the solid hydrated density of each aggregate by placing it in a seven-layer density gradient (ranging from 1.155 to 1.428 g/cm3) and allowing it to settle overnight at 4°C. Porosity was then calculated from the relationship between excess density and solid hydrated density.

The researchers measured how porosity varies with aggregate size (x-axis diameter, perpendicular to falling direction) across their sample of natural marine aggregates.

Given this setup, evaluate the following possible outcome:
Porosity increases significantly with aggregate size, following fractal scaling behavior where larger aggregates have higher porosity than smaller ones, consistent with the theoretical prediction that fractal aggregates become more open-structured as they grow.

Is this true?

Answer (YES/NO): YES